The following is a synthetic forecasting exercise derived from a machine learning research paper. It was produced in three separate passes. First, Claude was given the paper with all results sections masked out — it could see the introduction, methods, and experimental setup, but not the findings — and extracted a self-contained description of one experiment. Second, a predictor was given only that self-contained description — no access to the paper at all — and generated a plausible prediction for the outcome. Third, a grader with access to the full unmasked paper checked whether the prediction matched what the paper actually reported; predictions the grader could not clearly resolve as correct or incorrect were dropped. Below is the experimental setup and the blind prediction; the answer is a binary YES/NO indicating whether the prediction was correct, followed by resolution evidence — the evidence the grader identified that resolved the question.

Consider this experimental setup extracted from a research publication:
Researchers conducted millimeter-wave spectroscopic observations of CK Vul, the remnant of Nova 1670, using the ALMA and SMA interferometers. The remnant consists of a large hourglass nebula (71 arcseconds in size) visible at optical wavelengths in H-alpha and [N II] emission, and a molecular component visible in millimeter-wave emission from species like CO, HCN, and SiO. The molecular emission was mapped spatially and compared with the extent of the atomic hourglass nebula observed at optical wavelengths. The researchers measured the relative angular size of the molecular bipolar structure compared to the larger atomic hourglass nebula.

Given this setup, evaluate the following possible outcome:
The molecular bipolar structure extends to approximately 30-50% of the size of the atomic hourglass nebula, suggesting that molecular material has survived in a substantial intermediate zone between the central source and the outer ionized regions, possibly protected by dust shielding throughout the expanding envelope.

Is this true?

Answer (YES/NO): NO